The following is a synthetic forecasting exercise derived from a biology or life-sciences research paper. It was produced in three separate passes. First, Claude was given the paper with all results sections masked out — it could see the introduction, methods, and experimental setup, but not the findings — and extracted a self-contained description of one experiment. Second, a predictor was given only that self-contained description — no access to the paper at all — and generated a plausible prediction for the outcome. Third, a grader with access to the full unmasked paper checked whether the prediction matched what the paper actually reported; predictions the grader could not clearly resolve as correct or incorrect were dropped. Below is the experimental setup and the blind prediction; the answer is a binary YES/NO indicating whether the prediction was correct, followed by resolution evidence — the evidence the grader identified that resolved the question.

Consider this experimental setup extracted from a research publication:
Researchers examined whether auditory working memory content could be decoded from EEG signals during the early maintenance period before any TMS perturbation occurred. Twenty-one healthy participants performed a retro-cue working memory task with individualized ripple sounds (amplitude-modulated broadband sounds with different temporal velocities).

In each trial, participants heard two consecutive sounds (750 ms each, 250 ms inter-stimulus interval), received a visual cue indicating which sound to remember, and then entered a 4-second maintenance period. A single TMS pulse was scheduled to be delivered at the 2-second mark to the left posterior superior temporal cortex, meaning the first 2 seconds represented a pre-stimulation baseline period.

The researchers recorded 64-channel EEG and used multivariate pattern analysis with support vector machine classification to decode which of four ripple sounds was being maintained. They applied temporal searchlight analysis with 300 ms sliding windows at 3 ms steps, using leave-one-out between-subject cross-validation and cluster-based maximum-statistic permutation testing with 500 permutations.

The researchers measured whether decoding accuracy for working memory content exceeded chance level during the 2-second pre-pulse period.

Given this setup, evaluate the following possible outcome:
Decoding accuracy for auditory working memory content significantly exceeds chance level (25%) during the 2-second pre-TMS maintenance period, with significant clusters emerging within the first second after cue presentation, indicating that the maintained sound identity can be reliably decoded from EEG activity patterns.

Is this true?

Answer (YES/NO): NO